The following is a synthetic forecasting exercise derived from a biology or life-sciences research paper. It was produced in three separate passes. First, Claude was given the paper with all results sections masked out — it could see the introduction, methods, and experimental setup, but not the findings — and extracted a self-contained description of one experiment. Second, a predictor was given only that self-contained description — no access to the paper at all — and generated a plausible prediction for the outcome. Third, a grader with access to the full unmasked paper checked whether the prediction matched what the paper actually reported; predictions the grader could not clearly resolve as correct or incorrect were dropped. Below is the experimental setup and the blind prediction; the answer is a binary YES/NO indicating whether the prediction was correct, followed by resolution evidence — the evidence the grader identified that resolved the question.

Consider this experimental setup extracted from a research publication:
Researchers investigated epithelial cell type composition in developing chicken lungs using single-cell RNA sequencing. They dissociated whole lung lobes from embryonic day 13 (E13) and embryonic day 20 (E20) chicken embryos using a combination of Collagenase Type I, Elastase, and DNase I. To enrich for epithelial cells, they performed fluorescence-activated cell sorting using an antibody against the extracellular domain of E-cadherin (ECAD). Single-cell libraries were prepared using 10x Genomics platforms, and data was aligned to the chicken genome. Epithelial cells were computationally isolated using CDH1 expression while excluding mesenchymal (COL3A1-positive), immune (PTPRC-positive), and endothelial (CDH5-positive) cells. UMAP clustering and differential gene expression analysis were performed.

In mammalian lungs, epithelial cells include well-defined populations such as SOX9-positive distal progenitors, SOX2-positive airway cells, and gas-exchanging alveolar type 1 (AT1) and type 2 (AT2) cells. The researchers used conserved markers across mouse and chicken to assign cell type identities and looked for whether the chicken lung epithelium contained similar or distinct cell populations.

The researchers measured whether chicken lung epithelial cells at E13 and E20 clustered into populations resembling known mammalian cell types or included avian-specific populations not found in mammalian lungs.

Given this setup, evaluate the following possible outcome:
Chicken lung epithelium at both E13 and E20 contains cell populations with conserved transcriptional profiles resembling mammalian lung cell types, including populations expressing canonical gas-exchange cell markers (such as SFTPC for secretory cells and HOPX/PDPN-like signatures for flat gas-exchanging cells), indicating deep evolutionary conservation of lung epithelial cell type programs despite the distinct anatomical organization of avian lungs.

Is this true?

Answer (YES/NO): NO